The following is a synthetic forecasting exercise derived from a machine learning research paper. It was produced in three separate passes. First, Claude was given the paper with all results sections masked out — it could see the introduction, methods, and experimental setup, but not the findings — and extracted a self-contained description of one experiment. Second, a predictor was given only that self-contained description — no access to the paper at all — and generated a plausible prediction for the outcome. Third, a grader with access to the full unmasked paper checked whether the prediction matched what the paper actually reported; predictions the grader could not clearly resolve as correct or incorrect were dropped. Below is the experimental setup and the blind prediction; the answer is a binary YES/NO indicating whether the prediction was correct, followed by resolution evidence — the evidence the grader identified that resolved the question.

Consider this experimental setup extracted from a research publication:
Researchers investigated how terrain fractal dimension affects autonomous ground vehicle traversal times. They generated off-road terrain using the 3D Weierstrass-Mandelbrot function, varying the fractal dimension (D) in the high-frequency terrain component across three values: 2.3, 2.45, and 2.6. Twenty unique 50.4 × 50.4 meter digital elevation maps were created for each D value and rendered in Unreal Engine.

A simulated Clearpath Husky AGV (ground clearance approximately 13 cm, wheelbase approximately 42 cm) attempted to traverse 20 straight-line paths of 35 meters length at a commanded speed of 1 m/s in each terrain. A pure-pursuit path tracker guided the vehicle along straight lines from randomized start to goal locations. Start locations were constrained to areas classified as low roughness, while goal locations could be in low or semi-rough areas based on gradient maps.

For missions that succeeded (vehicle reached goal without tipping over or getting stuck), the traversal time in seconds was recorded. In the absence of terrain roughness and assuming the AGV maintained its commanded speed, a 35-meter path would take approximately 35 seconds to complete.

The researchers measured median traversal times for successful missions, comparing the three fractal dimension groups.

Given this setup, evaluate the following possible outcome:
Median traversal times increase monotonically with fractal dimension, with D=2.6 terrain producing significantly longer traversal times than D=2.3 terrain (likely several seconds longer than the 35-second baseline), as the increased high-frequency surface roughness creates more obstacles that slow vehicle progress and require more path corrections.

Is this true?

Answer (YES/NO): NO